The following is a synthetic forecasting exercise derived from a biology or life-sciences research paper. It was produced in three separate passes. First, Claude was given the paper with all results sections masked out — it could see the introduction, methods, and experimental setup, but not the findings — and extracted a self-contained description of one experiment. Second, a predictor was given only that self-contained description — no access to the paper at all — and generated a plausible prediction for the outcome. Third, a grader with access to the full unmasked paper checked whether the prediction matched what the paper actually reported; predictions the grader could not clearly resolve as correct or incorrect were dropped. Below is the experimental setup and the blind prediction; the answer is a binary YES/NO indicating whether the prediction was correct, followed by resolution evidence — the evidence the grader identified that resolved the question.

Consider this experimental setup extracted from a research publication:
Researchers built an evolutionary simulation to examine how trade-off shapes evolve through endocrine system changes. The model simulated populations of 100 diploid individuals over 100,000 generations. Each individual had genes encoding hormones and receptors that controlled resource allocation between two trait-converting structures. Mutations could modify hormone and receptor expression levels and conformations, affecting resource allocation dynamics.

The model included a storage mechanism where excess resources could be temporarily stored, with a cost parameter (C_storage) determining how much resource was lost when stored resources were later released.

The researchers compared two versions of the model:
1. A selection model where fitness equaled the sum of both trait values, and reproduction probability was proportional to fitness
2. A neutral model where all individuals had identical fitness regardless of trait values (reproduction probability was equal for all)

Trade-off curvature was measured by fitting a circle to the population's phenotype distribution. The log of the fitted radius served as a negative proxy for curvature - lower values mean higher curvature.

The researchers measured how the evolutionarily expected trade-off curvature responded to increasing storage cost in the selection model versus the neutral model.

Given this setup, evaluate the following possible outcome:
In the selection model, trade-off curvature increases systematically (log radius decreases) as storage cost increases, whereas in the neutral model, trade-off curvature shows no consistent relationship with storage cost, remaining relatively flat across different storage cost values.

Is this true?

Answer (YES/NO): YES